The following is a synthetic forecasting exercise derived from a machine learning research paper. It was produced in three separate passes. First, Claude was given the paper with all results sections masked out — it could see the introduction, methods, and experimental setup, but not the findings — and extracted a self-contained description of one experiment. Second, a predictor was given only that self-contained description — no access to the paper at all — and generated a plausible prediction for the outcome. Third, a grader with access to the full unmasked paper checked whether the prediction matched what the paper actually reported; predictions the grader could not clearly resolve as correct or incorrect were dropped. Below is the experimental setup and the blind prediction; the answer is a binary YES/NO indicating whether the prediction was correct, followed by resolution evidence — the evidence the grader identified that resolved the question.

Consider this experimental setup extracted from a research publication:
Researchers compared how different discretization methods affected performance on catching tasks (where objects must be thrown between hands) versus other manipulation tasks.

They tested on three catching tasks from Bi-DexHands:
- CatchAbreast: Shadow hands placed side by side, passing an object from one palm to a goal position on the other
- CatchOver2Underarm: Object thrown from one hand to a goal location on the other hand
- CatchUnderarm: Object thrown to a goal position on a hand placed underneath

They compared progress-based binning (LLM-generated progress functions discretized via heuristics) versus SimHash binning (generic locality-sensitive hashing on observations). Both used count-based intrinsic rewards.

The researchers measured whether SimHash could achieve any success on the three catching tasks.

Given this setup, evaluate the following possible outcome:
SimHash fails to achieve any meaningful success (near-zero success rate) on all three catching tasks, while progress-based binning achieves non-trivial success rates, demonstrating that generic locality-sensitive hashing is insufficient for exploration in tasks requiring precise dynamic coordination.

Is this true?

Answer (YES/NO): YES